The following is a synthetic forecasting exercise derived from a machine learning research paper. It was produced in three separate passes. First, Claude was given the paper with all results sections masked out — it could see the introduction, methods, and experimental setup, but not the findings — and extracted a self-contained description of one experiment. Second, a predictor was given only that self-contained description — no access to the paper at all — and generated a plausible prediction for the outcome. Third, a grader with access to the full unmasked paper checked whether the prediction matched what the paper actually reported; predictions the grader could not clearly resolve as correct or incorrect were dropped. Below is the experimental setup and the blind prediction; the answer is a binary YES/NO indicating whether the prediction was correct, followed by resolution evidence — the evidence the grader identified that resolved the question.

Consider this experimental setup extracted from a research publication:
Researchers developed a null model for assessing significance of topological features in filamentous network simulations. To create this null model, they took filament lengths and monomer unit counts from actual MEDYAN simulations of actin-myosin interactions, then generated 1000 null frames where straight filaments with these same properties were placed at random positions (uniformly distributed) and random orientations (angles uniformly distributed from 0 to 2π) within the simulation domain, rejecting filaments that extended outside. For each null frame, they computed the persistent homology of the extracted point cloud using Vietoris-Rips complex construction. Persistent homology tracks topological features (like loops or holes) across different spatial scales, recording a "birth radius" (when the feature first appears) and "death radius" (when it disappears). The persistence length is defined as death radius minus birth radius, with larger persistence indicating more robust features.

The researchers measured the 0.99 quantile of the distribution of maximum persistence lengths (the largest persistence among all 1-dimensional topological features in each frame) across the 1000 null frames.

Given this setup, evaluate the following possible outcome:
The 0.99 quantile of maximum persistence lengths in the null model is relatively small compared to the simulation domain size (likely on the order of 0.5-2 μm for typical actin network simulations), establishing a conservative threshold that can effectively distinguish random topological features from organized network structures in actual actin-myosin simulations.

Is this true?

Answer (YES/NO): NO